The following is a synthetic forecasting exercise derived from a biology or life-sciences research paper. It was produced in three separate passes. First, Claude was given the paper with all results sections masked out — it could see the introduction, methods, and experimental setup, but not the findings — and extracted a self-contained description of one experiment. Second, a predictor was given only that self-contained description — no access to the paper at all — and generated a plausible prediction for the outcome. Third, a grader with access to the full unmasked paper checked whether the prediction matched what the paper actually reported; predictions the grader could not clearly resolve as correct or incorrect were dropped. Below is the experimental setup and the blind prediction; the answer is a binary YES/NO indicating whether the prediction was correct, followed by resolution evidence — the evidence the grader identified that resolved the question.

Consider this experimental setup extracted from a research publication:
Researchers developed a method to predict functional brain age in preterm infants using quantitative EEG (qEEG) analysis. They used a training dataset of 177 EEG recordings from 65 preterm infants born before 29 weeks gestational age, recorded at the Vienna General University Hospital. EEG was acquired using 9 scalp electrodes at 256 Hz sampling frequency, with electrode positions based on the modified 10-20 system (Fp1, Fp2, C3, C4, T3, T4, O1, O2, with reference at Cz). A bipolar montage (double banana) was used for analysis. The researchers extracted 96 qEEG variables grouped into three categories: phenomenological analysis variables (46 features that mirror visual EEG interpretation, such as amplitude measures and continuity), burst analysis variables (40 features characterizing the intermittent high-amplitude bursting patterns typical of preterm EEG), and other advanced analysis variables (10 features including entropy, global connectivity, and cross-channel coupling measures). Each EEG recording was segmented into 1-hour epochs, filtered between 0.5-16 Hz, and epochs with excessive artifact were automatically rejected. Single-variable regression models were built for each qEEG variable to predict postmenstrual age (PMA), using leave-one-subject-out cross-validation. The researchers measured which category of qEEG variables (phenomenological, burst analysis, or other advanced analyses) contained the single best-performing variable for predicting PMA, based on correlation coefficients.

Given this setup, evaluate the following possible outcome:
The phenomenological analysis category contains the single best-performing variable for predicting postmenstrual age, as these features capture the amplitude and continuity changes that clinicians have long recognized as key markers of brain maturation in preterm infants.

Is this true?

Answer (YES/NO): NO